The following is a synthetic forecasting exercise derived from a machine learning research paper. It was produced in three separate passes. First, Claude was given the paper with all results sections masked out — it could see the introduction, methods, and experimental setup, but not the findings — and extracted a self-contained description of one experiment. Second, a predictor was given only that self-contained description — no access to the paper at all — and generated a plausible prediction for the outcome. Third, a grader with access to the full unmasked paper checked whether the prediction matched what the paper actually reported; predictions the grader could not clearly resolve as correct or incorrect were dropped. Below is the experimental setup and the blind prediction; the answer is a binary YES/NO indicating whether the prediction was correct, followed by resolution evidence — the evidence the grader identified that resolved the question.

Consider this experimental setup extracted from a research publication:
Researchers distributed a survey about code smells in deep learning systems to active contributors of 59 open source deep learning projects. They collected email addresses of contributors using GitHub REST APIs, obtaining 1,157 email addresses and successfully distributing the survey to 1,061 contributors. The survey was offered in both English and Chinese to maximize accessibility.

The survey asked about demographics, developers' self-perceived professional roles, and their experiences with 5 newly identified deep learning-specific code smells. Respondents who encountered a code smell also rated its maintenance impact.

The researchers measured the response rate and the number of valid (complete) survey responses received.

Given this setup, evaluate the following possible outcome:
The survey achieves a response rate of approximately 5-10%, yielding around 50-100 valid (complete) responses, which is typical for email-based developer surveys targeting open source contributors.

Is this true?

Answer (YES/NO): NO